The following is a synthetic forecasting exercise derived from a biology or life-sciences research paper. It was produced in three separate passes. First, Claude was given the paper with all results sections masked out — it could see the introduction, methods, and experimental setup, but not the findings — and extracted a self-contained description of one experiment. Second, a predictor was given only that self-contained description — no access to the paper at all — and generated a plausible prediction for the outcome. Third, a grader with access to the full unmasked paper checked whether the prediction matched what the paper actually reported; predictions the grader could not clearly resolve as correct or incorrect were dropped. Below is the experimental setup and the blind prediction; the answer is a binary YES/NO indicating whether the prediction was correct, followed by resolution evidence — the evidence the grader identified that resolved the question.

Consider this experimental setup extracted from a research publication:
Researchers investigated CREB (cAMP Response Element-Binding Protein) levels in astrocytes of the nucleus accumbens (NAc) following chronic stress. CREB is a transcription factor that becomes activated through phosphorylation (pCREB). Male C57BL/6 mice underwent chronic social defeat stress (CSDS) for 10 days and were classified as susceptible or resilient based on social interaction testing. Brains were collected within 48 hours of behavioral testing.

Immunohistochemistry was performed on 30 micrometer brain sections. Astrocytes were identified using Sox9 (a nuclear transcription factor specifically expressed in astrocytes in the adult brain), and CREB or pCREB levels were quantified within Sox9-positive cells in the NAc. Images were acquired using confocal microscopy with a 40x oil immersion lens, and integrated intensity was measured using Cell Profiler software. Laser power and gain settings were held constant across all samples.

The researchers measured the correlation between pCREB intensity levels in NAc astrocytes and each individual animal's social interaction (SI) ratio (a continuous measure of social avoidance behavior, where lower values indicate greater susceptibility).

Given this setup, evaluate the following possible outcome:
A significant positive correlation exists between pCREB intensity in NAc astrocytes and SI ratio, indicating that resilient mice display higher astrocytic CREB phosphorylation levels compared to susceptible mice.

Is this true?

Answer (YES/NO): NO